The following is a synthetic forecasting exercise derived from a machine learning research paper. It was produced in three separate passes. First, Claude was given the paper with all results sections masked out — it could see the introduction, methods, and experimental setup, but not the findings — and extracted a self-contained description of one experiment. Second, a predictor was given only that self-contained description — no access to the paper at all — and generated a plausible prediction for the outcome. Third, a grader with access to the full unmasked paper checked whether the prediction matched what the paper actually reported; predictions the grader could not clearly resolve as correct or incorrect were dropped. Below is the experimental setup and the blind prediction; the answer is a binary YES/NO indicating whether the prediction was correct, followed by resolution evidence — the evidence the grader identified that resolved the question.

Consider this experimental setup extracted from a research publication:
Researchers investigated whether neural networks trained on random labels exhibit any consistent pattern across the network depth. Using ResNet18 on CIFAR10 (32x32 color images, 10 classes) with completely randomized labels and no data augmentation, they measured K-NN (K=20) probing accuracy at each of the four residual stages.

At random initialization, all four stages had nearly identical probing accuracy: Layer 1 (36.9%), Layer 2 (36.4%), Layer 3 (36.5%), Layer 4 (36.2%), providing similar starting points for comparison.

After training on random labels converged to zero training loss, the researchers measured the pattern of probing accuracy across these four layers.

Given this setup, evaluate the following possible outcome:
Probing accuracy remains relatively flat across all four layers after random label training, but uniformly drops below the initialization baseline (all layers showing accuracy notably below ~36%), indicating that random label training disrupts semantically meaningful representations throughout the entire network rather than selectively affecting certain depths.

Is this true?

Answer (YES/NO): NO